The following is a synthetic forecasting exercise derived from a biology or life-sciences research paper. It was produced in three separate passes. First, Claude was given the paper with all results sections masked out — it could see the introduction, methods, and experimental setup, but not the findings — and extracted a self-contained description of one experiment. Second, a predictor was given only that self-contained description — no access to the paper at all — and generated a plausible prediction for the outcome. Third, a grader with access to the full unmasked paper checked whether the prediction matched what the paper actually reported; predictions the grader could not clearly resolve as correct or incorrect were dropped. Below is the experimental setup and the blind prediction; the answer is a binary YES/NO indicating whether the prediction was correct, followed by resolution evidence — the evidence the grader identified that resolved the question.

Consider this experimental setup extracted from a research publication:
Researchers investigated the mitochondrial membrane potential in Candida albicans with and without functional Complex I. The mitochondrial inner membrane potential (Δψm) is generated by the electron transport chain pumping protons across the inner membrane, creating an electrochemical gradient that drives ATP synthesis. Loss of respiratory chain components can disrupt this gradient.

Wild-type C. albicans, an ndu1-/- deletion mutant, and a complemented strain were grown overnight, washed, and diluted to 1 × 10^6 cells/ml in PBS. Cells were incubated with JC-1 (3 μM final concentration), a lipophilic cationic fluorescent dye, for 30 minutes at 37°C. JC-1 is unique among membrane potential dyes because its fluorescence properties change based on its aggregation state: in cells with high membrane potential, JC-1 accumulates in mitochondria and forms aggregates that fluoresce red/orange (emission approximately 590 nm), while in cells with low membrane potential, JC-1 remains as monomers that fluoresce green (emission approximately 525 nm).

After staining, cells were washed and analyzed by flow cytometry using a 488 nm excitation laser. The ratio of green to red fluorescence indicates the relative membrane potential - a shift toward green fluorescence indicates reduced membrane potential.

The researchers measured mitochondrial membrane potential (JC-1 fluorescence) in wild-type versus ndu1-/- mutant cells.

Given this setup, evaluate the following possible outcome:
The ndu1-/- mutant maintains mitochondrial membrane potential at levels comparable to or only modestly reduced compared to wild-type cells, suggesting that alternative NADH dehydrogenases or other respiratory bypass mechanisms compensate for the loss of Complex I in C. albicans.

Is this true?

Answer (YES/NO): NO